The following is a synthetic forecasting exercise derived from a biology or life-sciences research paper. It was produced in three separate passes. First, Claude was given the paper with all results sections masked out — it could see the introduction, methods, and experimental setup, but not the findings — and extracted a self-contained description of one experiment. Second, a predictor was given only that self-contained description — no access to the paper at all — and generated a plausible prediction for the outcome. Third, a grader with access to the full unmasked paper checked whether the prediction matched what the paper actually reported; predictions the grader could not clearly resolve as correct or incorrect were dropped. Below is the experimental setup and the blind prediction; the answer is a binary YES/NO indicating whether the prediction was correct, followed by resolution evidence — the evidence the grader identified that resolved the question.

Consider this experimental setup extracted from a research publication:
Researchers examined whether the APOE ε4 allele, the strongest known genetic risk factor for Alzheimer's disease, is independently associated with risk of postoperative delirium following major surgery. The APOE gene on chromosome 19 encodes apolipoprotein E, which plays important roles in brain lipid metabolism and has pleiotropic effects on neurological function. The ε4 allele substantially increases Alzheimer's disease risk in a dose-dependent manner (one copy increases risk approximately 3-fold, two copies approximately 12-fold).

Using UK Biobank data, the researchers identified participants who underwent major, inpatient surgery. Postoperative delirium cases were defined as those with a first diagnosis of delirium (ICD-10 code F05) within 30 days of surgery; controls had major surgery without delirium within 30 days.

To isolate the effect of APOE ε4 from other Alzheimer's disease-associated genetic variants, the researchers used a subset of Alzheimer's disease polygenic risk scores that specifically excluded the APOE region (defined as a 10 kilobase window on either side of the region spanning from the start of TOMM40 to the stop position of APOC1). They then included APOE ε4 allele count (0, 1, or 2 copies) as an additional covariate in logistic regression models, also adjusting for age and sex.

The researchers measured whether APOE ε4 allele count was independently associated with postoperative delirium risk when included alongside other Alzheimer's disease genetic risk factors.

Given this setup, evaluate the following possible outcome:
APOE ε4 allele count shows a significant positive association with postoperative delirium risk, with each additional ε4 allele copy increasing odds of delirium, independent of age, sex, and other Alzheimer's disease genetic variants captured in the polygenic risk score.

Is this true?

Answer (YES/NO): YES